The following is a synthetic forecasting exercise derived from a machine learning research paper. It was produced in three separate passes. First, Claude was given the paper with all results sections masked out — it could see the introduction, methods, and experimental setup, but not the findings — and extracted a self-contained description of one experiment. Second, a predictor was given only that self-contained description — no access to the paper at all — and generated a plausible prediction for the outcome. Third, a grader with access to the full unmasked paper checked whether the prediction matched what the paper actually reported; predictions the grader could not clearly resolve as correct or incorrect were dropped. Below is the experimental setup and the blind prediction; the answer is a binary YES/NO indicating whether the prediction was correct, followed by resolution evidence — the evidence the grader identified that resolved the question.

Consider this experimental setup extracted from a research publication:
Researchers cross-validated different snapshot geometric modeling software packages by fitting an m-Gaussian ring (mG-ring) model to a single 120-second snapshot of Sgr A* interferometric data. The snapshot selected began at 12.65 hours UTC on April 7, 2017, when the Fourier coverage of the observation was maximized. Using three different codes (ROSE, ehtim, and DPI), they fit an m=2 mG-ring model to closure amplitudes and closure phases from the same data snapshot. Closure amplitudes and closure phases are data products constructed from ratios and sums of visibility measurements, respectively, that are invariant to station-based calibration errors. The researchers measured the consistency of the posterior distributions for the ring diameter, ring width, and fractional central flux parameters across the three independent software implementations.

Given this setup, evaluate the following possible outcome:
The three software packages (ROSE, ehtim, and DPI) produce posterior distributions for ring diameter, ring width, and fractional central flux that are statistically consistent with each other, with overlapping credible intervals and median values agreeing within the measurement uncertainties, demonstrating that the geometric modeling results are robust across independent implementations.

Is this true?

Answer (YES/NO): YES